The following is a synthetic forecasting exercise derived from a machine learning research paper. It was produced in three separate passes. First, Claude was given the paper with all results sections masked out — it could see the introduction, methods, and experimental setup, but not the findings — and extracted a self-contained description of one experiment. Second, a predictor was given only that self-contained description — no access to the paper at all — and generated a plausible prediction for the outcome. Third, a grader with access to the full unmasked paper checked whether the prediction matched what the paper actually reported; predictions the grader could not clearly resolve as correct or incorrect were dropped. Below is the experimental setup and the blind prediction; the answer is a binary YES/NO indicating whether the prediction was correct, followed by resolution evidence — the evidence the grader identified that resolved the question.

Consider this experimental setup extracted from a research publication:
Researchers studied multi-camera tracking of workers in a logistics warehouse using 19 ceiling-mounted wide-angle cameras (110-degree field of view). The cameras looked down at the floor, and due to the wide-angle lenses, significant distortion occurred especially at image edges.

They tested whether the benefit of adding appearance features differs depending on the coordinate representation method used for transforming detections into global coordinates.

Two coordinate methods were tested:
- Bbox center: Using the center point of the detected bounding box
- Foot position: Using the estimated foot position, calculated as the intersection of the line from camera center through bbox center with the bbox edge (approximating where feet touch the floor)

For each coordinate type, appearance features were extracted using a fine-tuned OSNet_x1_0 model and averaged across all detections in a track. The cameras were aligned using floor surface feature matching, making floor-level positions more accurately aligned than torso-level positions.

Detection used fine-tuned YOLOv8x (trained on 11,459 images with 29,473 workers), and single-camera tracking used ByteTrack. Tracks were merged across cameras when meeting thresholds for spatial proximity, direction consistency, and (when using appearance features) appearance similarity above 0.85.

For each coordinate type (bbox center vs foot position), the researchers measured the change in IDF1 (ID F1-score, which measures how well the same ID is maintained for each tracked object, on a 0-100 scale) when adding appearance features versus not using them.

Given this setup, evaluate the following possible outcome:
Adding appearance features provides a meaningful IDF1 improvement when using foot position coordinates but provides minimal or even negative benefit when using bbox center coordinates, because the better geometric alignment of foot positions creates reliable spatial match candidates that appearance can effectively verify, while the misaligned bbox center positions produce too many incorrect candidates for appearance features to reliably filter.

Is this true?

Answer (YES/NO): NO